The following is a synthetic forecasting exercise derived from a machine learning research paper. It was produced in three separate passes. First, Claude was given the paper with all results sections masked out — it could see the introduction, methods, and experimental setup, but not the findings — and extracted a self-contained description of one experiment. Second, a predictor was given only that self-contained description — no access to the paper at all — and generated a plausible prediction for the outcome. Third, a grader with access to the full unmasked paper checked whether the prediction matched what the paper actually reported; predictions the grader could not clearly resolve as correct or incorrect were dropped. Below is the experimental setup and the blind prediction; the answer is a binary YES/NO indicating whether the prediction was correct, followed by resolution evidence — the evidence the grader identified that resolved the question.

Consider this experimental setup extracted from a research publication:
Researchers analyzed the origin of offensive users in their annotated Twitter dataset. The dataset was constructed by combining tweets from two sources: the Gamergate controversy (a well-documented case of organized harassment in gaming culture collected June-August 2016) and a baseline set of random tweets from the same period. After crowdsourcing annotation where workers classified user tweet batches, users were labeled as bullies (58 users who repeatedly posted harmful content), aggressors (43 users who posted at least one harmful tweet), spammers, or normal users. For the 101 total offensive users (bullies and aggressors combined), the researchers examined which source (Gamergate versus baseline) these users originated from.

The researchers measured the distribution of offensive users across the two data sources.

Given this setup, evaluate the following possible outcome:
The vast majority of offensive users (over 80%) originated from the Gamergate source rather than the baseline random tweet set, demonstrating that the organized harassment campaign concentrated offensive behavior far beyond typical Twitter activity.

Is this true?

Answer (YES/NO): YES